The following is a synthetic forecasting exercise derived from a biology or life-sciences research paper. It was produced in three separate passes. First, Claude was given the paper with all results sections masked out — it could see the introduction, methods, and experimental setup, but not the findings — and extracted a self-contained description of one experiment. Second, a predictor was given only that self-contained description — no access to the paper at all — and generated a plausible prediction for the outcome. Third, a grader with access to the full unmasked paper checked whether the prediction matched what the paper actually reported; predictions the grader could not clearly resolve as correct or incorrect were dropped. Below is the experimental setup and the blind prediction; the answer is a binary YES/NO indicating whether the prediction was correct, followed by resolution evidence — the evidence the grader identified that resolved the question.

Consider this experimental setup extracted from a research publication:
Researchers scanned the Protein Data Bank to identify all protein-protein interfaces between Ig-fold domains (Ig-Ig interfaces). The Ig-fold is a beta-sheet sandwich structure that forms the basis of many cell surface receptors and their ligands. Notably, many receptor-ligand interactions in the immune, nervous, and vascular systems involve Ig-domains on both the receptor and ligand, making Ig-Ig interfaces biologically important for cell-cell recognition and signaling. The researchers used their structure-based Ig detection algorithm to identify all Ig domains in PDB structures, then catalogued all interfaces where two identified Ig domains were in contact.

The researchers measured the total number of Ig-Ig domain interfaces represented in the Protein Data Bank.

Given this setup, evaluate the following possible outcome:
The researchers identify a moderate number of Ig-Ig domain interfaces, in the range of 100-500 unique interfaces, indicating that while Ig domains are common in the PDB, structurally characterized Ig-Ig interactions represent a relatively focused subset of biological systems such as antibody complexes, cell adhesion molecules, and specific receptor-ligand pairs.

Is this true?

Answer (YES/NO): NO